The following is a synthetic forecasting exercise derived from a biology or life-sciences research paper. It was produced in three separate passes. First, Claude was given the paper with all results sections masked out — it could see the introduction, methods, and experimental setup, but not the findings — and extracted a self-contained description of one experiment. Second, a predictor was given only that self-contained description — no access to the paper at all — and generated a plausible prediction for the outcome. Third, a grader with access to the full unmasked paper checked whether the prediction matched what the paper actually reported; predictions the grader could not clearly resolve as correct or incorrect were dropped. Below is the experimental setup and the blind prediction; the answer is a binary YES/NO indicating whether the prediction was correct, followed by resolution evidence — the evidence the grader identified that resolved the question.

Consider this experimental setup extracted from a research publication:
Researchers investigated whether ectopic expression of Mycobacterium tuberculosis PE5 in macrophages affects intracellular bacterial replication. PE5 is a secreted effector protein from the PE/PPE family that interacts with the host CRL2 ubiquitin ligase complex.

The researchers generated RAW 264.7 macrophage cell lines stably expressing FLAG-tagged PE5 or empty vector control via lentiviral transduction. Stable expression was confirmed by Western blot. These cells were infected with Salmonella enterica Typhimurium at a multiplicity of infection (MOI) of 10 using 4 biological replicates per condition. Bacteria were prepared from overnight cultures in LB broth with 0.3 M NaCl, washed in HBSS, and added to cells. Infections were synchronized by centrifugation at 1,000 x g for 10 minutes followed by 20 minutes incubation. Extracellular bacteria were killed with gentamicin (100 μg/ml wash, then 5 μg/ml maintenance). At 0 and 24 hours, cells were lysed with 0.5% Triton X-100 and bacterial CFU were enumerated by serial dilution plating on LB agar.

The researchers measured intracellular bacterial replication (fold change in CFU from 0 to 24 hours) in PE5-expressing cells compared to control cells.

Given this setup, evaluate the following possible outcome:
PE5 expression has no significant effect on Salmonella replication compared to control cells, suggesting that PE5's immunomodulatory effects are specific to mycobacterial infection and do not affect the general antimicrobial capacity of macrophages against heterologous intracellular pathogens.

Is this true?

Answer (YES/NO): NO